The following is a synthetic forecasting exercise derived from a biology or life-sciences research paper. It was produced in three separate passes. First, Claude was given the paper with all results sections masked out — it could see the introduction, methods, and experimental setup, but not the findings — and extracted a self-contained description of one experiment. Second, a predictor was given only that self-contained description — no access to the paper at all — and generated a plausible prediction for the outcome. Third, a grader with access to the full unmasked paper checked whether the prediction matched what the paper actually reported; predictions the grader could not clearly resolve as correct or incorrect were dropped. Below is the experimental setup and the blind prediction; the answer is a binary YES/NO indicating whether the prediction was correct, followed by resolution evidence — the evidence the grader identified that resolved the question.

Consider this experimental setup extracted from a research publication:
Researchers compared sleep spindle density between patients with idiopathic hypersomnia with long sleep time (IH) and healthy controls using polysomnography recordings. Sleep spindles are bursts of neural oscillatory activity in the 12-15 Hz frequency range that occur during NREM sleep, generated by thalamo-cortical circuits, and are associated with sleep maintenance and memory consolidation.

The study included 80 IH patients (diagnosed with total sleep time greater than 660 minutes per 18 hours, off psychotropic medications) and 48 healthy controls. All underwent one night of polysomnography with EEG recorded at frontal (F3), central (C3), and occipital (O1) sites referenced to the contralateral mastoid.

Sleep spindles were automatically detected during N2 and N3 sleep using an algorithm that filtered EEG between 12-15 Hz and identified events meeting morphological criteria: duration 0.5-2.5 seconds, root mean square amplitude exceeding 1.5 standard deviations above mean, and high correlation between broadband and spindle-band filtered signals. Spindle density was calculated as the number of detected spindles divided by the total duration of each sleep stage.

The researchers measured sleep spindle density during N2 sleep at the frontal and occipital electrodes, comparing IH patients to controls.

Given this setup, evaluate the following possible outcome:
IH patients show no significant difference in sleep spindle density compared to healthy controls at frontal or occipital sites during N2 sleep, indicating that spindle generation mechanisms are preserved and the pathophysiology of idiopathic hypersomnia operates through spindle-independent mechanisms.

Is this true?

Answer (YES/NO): NO